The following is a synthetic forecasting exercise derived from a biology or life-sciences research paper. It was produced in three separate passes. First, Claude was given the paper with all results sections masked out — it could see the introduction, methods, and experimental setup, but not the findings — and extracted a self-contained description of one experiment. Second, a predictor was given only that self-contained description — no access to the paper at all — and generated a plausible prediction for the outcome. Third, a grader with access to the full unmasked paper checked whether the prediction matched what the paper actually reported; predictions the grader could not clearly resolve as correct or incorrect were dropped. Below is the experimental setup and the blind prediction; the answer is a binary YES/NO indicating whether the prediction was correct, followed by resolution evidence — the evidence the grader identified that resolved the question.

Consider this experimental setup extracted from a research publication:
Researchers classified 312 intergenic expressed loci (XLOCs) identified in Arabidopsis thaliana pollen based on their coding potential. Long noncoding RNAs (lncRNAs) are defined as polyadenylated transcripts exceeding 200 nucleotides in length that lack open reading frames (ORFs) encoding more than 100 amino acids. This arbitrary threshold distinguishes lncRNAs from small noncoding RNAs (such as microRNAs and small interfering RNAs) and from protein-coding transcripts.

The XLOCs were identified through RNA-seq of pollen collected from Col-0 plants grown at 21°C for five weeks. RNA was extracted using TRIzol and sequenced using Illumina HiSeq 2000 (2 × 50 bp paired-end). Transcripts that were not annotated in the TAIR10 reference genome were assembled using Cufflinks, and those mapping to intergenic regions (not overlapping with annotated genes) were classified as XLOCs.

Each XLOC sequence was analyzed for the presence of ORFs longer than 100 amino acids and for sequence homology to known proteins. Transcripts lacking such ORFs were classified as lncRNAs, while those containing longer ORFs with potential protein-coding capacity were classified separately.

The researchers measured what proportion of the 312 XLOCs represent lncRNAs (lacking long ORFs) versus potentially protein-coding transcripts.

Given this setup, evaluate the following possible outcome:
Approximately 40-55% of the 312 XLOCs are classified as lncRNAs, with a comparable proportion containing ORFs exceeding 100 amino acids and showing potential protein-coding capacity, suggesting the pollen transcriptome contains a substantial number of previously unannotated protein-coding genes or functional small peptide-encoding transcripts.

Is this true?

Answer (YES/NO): NO